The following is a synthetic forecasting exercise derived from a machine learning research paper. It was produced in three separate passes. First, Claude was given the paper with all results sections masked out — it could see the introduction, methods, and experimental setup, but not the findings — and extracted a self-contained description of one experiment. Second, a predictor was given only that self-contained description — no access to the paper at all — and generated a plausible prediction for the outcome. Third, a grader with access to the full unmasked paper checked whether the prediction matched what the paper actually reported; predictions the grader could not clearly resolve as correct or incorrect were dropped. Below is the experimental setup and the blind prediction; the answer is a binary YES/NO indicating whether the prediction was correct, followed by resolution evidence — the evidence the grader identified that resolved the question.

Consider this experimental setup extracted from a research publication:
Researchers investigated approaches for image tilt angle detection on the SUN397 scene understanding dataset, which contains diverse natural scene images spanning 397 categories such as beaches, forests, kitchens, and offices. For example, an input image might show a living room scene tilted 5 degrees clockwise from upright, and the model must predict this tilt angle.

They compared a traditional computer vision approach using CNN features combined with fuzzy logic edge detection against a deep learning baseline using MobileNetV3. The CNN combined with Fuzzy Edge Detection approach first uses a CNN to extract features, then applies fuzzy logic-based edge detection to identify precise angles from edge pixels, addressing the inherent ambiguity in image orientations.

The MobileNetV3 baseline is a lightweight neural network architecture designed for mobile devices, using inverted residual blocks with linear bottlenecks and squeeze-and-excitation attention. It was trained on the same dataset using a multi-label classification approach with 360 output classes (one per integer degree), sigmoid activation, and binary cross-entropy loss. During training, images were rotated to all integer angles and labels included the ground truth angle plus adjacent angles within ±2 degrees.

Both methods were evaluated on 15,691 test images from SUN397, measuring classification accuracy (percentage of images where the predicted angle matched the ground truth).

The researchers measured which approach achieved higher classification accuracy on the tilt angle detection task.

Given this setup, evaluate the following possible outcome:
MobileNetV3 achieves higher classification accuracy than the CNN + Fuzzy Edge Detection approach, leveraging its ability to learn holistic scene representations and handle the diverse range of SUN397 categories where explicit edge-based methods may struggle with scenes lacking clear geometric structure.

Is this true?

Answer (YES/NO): YES